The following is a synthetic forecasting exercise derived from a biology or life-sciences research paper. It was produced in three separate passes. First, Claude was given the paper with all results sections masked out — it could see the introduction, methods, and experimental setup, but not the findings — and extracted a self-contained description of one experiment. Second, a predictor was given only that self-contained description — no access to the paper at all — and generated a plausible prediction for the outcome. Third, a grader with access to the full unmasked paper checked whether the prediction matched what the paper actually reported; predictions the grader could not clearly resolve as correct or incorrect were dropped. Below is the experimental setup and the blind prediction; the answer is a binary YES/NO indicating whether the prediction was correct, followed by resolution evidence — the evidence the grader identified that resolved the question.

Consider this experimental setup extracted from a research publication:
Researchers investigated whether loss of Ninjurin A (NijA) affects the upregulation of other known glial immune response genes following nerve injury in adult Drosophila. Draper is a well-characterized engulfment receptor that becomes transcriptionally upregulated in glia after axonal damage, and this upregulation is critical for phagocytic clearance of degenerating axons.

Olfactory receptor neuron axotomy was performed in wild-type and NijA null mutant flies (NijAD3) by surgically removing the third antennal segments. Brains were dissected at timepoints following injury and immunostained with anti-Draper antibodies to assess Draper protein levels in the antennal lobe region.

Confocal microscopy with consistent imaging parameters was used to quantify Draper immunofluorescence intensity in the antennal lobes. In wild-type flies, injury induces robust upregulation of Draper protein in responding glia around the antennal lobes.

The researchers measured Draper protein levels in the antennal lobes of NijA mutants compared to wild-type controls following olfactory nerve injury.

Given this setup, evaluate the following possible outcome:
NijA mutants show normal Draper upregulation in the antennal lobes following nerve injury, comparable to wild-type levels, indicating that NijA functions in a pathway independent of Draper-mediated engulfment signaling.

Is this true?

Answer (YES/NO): NO